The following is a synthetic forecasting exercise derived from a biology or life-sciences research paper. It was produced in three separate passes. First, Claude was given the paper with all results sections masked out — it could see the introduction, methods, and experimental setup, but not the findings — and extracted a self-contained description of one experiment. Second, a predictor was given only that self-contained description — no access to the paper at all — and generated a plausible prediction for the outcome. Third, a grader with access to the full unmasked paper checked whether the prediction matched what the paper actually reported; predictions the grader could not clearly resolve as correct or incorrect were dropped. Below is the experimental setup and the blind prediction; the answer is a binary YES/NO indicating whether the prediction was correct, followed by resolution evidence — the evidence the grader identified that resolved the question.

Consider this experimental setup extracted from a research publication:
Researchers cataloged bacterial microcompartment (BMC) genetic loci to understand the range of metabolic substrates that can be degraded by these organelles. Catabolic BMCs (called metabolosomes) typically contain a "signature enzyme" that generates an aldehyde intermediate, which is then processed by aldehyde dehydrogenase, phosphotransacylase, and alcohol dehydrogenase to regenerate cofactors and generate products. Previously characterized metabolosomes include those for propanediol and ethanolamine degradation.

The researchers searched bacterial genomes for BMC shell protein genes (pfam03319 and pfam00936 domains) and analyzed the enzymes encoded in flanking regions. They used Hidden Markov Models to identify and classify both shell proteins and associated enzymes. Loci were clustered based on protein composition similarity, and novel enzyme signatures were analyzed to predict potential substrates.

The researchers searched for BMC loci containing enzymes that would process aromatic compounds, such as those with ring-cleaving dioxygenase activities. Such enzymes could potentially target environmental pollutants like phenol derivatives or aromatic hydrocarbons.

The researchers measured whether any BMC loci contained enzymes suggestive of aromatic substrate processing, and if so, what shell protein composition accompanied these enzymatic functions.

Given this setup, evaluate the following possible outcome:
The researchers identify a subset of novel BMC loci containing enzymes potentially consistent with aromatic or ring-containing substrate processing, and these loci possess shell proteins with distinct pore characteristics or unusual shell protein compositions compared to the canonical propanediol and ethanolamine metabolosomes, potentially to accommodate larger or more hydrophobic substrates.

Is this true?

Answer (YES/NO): YES